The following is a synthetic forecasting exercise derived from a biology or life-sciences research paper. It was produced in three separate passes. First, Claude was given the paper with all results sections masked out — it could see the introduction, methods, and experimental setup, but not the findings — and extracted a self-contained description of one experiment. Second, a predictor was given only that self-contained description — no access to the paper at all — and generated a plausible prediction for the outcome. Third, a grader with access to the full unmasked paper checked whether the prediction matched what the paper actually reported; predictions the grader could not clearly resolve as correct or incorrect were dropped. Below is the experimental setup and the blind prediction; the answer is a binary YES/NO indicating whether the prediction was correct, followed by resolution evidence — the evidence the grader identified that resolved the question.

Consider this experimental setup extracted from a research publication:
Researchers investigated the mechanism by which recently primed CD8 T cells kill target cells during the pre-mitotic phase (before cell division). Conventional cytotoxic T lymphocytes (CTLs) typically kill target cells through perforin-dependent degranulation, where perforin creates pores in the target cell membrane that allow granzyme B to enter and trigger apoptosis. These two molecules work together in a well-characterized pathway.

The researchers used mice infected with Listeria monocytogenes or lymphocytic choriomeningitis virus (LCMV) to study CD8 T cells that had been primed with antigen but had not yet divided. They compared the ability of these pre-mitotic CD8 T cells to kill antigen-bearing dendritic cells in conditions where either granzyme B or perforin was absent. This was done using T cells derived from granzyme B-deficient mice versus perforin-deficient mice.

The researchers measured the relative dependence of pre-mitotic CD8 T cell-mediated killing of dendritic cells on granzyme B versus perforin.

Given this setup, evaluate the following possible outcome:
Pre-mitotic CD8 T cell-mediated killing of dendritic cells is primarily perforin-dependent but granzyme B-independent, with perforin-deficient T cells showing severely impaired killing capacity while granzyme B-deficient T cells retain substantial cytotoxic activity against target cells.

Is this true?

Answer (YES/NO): NO